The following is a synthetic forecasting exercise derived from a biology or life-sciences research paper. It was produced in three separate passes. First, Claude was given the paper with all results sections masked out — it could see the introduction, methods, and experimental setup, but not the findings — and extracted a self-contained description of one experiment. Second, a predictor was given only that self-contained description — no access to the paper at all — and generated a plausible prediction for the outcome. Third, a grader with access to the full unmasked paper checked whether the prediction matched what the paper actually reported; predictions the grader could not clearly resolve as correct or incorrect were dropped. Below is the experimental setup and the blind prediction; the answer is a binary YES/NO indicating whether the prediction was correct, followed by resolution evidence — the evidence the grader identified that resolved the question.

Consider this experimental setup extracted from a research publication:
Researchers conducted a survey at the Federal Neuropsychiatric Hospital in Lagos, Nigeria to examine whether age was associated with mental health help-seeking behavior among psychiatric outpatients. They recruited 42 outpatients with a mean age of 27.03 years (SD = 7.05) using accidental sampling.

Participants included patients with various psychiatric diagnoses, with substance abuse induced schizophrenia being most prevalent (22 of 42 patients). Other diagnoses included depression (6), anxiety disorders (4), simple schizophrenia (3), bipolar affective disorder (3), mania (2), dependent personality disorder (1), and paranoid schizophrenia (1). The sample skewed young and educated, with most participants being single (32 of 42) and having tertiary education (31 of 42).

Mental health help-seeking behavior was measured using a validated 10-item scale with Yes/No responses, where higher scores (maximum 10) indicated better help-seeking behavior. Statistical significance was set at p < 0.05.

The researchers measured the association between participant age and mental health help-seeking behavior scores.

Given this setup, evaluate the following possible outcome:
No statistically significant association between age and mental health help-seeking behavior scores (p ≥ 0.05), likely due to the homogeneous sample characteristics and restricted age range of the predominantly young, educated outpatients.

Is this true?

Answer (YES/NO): YES